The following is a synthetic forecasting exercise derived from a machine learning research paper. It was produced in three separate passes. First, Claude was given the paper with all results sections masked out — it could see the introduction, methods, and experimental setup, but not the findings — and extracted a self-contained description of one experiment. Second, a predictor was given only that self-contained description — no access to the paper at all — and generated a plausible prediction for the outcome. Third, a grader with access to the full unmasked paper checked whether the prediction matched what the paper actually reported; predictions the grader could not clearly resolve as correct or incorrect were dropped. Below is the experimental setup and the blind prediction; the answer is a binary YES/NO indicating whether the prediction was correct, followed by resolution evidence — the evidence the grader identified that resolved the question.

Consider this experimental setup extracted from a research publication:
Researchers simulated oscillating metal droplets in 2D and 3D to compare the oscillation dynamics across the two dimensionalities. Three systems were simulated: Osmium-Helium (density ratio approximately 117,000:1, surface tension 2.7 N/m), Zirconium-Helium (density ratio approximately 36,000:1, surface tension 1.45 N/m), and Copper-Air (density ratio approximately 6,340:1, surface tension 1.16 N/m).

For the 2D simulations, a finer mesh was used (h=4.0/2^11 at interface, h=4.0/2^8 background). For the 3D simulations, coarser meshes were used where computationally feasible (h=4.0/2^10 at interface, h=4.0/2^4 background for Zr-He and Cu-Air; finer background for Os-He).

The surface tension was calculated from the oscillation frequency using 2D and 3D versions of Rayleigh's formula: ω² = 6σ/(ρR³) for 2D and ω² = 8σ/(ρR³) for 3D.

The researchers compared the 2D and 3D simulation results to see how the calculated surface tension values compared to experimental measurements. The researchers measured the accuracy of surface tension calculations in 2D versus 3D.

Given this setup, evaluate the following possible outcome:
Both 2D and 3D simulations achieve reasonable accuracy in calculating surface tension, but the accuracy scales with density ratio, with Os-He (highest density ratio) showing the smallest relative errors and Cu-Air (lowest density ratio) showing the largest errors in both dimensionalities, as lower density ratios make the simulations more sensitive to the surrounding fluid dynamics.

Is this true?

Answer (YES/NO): NO